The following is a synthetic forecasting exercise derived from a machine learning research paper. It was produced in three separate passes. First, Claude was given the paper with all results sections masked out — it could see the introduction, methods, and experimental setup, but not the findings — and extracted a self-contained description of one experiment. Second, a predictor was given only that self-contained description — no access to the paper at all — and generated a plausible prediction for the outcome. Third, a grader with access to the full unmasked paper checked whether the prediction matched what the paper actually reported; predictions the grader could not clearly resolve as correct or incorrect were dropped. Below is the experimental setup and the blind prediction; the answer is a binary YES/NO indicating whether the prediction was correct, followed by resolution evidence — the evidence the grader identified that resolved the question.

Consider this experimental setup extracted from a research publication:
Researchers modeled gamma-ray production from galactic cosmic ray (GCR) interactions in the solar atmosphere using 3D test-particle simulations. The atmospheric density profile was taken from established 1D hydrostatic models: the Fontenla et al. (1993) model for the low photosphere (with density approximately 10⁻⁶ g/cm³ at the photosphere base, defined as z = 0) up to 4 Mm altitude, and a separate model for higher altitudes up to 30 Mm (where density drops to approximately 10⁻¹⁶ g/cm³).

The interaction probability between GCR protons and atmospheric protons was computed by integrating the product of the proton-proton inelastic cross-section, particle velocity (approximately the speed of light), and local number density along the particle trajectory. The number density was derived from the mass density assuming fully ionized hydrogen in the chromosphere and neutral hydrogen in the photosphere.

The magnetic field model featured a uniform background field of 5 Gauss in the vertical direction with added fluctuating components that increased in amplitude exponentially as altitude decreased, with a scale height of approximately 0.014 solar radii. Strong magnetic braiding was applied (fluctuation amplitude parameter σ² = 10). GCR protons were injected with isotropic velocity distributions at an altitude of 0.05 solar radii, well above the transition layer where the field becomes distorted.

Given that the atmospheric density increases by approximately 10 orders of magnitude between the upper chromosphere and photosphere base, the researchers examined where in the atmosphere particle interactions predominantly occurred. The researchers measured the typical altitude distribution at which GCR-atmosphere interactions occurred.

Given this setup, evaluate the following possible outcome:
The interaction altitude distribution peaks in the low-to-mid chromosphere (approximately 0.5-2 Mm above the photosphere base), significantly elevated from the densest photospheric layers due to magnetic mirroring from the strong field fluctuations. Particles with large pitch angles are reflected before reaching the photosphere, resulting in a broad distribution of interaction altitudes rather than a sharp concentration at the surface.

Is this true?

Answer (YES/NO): NO